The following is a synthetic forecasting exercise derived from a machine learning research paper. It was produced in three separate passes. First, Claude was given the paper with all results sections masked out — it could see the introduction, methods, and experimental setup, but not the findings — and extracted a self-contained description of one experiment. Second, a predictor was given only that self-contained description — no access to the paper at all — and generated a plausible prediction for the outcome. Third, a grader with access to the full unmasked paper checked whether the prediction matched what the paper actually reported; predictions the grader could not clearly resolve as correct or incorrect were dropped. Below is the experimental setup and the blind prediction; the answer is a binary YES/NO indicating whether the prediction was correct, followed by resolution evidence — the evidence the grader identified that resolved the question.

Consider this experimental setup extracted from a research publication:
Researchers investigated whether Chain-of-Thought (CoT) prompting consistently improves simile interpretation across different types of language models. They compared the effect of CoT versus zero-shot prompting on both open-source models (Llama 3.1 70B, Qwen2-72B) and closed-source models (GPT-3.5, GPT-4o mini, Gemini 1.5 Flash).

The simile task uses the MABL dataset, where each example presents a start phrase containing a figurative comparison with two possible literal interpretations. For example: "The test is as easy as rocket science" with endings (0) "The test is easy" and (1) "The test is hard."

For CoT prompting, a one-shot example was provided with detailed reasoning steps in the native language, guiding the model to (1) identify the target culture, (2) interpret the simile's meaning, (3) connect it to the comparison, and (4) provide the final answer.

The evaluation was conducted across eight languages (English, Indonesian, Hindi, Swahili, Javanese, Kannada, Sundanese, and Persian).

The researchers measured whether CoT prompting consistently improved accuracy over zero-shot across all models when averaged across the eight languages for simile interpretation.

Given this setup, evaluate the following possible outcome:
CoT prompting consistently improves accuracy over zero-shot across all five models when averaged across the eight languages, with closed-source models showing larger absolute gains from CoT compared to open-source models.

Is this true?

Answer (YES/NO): NO